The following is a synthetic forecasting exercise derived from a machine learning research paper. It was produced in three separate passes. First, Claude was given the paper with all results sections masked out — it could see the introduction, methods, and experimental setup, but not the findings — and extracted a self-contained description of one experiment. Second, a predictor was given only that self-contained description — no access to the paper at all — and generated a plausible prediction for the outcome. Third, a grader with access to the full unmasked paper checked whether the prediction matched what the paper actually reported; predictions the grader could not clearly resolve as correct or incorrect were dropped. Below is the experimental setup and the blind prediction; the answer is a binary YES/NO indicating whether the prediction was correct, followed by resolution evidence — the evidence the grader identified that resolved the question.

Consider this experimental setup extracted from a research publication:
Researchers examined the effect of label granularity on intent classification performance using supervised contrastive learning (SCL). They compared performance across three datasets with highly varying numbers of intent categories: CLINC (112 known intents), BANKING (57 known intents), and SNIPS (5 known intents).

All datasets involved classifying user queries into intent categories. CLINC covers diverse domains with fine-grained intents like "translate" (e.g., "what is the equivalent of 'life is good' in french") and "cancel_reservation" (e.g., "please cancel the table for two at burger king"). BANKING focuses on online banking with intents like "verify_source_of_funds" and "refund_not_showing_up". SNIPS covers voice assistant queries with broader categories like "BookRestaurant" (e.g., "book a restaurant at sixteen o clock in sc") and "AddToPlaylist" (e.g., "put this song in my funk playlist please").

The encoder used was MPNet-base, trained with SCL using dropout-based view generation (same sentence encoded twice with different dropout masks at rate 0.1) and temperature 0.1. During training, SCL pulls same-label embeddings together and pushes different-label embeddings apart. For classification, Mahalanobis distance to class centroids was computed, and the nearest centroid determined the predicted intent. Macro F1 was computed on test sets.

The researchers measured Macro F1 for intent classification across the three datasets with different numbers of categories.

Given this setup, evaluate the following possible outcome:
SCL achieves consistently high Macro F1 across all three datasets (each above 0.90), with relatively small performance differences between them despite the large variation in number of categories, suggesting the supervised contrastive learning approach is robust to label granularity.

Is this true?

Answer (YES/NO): YES